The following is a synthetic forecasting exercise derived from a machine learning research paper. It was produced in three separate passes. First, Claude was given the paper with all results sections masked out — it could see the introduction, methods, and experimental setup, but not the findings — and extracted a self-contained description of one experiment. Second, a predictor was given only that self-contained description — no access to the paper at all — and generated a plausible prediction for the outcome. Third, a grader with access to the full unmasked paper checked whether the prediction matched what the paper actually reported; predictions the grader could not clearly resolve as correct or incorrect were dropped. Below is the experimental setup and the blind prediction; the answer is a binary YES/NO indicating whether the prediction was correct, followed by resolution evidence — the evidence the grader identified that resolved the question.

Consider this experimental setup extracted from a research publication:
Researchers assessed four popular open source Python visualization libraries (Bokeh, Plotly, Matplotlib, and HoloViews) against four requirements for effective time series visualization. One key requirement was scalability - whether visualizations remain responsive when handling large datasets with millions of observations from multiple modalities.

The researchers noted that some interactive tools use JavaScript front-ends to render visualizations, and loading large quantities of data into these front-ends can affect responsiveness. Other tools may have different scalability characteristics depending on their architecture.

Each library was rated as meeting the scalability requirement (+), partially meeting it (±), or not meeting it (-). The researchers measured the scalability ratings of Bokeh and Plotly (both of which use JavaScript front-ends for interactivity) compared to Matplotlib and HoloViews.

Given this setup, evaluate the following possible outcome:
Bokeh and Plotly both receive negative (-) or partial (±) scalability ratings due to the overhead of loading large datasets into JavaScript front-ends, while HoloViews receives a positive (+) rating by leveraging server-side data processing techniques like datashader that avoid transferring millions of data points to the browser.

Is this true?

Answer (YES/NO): NO